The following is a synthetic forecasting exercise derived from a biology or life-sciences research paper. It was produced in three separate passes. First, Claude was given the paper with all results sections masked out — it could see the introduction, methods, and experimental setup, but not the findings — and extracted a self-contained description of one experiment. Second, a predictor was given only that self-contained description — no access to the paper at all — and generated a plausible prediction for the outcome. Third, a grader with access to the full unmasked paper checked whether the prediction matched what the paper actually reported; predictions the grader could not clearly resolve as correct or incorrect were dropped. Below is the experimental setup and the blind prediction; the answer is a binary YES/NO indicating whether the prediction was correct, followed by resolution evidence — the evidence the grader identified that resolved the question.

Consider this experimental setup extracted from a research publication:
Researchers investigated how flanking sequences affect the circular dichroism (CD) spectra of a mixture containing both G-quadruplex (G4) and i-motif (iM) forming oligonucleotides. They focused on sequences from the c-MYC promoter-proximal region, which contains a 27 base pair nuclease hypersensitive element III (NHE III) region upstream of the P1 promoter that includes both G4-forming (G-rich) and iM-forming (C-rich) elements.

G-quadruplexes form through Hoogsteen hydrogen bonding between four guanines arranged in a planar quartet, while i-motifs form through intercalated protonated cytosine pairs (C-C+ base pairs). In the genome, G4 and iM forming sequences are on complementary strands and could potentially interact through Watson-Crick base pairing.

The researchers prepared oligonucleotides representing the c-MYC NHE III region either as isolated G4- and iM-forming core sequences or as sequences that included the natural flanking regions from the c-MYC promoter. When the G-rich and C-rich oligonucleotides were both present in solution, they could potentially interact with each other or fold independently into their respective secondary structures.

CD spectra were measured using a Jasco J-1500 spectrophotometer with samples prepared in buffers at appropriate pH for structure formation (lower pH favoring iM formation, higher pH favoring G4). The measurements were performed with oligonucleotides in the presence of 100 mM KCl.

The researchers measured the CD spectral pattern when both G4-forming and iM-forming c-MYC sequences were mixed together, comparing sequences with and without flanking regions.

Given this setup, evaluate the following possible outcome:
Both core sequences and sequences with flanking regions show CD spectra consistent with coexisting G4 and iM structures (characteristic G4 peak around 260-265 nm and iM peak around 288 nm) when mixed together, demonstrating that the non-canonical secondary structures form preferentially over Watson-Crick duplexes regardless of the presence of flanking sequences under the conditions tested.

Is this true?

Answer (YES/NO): NO